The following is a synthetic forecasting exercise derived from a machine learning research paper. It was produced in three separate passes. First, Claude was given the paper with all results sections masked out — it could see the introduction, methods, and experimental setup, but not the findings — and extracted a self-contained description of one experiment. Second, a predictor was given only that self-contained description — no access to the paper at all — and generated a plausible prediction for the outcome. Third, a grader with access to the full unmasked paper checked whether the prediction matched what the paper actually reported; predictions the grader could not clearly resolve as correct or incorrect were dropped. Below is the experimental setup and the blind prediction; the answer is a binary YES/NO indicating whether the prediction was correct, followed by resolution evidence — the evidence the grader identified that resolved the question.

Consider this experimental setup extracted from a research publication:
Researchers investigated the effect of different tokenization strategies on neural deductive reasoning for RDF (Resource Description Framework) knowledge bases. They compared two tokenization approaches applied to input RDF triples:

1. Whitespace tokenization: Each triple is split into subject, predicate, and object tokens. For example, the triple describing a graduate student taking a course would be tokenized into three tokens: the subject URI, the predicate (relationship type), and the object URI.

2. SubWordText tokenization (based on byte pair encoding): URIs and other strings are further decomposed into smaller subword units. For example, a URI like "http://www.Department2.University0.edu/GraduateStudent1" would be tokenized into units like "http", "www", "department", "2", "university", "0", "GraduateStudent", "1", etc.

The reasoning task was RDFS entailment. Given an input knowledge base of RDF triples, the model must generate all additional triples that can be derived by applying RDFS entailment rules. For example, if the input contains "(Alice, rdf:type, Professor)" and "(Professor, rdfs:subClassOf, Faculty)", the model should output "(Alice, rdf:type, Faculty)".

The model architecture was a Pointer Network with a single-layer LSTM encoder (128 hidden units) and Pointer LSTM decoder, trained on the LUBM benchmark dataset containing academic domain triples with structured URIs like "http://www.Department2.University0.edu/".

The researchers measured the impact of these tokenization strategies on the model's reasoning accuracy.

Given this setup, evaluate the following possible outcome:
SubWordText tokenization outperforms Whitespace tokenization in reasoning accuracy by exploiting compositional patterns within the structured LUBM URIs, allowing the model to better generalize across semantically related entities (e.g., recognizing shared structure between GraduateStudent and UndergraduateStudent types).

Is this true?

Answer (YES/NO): NO